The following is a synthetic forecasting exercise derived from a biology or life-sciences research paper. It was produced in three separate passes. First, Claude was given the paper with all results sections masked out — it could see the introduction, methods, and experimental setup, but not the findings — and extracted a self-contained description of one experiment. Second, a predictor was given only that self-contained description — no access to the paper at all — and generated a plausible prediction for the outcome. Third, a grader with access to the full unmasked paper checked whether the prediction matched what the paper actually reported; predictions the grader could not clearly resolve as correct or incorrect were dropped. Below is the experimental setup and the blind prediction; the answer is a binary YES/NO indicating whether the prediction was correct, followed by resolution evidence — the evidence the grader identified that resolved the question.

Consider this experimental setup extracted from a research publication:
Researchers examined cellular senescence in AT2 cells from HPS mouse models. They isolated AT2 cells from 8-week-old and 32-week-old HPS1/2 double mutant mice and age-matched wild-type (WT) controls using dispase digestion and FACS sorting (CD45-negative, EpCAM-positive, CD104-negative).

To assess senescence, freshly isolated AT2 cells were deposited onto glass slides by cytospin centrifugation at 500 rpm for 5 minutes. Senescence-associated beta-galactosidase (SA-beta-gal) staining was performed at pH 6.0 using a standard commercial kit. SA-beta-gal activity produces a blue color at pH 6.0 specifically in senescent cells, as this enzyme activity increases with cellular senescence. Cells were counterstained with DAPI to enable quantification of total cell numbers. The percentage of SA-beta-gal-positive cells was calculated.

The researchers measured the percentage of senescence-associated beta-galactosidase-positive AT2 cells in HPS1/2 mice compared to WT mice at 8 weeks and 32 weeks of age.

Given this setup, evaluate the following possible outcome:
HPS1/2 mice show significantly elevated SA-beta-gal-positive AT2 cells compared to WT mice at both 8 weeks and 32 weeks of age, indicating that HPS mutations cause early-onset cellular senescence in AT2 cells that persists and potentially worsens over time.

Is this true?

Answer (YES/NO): NO